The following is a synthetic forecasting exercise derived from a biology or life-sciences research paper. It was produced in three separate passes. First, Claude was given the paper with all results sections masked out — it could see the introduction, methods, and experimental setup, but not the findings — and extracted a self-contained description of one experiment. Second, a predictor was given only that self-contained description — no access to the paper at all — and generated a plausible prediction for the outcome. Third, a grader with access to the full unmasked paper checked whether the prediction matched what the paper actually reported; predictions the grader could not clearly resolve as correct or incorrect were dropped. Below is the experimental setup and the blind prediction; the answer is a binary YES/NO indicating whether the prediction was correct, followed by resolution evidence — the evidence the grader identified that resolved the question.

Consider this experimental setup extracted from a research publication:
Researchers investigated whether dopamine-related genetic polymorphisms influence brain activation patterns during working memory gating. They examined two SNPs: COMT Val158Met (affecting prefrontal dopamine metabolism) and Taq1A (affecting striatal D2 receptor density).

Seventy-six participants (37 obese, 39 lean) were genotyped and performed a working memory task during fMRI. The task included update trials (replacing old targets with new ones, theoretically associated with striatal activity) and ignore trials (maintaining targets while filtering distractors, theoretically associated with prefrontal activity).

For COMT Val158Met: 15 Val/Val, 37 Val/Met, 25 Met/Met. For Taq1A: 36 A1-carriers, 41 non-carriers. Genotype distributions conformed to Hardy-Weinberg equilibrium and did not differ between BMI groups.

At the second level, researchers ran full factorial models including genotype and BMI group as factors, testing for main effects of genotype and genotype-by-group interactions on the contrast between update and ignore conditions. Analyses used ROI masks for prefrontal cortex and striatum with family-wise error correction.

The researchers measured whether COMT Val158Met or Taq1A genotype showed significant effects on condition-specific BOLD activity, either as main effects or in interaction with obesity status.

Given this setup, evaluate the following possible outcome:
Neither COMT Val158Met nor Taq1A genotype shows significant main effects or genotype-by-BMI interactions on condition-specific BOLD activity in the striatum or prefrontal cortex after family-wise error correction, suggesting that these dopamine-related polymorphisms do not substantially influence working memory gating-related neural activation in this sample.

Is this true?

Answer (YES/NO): YES